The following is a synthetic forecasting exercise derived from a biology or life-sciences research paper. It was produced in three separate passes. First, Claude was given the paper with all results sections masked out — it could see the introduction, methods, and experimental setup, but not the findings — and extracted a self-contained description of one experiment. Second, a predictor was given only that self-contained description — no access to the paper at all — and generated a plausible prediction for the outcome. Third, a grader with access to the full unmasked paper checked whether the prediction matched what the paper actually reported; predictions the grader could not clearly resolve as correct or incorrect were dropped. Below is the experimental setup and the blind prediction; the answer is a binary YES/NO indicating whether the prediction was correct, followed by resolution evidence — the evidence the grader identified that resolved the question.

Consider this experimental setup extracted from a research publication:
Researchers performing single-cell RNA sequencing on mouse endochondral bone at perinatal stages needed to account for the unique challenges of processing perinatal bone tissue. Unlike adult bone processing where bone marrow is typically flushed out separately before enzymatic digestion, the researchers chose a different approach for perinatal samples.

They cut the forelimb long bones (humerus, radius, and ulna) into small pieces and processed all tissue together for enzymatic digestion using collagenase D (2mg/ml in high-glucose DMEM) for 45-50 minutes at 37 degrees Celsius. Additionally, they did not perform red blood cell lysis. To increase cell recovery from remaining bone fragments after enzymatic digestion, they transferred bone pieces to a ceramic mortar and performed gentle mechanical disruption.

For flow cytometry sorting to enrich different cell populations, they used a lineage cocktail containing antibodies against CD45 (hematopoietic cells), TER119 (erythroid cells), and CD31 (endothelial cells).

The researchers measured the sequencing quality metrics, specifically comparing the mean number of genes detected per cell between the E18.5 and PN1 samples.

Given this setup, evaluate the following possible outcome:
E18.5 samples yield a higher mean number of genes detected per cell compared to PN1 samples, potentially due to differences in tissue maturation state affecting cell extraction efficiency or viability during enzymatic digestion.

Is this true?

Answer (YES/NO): YES